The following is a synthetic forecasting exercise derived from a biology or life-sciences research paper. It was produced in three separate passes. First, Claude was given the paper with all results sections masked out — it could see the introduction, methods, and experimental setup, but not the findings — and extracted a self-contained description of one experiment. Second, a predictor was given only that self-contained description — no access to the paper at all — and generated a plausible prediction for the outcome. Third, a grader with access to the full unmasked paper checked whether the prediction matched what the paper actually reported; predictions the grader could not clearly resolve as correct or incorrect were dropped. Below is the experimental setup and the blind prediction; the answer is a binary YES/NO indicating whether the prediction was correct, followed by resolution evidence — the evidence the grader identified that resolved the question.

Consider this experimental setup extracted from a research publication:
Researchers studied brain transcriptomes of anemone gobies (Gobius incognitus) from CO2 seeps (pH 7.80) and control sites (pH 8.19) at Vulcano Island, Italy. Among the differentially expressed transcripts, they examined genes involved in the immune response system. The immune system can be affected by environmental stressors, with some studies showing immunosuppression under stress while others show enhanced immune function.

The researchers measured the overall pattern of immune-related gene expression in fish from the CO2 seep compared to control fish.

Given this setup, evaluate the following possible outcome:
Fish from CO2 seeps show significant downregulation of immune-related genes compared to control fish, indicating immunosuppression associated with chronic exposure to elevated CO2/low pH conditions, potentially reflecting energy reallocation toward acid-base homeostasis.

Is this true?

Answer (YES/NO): NO